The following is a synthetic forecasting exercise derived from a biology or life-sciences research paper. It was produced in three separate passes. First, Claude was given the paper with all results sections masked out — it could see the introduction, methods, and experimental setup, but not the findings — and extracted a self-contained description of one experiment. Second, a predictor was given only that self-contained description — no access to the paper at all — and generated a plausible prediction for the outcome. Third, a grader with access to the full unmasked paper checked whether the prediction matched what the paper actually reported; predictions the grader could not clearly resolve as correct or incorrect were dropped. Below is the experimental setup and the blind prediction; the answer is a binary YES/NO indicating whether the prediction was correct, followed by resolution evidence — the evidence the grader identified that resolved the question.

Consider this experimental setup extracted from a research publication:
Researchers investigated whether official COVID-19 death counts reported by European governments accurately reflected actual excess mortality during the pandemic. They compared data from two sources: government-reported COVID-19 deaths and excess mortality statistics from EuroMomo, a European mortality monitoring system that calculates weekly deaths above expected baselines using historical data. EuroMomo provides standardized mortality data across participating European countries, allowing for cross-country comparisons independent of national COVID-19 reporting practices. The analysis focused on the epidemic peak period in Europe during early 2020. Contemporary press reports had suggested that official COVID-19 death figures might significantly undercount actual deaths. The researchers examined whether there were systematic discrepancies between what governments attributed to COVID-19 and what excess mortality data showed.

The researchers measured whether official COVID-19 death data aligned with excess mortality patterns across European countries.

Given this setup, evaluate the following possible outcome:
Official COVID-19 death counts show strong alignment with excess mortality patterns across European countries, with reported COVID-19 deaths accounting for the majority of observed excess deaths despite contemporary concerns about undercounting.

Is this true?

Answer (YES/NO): NO